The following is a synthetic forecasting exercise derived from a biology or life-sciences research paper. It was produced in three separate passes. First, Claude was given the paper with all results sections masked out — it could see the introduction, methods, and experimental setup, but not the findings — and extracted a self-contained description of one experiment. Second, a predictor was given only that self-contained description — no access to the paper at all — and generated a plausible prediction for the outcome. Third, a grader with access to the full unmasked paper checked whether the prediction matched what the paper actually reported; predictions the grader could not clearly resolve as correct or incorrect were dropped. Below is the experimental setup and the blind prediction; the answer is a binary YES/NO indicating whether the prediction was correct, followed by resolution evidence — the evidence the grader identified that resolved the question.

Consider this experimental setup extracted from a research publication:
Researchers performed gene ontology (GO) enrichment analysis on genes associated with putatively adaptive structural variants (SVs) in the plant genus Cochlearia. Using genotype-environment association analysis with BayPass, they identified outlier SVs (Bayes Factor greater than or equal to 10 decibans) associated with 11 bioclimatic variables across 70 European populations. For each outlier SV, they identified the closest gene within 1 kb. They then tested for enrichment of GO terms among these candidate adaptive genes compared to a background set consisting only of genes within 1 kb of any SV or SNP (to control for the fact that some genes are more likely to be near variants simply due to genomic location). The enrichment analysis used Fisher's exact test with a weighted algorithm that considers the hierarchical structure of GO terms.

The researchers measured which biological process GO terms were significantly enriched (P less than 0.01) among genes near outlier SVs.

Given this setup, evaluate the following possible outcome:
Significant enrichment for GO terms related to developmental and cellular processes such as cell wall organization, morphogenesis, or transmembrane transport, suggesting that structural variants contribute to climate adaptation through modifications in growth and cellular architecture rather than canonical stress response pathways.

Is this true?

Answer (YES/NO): NO